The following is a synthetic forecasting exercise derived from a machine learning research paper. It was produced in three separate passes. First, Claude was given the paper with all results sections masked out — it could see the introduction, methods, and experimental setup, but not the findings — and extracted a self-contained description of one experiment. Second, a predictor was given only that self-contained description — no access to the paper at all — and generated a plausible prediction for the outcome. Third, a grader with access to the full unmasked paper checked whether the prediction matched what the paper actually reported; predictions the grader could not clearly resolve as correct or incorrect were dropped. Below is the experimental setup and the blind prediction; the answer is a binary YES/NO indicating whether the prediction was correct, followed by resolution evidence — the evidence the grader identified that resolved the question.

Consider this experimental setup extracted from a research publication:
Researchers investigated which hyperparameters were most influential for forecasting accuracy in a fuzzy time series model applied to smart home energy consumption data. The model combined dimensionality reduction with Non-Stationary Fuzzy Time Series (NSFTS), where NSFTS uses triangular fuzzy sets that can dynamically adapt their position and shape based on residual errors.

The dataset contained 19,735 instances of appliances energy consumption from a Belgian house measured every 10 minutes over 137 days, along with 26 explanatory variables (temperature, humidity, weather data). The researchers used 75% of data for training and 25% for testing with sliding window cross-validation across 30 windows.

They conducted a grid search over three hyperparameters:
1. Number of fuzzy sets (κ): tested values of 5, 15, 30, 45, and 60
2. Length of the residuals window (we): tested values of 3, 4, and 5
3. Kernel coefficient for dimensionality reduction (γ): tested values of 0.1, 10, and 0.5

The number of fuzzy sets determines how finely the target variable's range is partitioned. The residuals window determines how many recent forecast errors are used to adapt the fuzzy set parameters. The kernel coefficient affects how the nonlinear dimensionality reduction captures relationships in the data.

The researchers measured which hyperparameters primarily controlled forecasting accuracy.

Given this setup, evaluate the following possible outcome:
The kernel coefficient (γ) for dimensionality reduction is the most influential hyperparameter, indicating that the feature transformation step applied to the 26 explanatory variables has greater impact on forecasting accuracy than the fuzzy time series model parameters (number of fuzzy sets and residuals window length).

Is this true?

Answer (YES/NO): NO